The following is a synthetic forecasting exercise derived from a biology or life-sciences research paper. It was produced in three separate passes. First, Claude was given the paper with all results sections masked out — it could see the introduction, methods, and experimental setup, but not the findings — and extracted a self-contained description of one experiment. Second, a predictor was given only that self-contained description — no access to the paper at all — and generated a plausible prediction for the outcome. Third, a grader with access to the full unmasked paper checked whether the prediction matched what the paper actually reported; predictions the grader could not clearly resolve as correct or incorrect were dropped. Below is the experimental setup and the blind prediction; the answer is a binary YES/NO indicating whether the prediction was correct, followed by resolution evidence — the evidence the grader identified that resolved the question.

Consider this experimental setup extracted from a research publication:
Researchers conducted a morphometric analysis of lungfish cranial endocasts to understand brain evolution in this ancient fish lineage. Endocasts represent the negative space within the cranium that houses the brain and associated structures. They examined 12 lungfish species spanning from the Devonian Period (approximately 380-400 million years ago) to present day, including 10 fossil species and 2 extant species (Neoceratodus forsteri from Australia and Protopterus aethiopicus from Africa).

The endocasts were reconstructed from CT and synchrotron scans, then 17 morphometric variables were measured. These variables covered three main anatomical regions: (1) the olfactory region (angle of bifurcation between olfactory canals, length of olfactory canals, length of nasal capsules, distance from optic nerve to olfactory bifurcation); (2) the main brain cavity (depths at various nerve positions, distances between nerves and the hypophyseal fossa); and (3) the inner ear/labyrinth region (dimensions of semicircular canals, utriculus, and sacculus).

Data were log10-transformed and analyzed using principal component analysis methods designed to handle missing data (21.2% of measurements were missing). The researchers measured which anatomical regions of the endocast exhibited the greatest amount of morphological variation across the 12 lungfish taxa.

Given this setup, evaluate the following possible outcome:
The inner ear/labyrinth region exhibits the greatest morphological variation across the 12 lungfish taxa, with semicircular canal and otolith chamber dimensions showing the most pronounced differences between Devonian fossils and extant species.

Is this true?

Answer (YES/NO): NO